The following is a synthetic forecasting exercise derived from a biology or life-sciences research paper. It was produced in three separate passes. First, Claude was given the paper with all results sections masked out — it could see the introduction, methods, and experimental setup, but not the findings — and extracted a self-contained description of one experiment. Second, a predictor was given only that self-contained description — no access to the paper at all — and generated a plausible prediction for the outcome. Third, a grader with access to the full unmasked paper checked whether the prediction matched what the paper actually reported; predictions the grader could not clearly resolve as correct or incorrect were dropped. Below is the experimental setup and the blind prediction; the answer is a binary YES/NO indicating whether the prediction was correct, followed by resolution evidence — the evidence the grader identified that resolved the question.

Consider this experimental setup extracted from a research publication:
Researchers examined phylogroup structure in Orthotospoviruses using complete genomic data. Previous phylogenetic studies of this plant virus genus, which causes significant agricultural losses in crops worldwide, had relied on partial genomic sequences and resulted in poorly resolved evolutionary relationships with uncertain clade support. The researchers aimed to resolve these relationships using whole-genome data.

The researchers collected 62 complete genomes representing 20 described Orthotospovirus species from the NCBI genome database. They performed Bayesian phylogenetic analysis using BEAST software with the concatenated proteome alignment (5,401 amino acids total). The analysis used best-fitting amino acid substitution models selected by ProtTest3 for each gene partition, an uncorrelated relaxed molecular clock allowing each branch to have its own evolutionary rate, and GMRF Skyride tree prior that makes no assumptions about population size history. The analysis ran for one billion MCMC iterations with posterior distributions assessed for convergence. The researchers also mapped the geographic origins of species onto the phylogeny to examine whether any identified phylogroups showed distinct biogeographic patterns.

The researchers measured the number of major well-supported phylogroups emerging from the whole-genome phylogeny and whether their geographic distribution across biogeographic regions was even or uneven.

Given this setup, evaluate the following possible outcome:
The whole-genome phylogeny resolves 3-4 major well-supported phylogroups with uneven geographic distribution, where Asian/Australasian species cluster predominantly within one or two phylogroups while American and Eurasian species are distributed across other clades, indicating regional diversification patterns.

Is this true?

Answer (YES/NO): NO